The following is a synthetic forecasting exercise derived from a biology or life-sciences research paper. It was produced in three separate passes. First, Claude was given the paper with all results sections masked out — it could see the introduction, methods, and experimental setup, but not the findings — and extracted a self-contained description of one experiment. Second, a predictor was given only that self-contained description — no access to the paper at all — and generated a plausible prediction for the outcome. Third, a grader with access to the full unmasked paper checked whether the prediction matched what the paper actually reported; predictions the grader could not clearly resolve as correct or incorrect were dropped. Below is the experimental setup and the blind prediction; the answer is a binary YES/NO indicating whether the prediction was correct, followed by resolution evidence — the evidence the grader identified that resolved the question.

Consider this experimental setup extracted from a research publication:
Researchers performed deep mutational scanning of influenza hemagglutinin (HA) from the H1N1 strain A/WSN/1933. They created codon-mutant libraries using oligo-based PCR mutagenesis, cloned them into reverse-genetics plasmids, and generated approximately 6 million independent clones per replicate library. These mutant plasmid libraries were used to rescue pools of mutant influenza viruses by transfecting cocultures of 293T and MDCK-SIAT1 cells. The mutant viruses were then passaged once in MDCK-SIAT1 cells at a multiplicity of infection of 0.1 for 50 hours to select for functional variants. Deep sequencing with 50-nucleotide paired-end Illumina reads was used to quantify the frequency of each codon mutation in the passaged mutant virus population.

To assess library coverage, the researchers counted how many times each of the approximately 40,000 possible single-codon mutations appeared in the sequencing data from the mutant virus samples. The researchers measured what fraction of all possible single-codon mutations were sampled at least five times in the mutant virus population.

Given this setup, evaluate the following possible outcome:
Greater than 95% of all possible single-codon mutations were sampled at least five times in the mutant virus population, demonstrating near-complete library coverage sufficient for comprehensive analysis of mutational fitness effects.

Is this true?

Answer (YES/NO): NO